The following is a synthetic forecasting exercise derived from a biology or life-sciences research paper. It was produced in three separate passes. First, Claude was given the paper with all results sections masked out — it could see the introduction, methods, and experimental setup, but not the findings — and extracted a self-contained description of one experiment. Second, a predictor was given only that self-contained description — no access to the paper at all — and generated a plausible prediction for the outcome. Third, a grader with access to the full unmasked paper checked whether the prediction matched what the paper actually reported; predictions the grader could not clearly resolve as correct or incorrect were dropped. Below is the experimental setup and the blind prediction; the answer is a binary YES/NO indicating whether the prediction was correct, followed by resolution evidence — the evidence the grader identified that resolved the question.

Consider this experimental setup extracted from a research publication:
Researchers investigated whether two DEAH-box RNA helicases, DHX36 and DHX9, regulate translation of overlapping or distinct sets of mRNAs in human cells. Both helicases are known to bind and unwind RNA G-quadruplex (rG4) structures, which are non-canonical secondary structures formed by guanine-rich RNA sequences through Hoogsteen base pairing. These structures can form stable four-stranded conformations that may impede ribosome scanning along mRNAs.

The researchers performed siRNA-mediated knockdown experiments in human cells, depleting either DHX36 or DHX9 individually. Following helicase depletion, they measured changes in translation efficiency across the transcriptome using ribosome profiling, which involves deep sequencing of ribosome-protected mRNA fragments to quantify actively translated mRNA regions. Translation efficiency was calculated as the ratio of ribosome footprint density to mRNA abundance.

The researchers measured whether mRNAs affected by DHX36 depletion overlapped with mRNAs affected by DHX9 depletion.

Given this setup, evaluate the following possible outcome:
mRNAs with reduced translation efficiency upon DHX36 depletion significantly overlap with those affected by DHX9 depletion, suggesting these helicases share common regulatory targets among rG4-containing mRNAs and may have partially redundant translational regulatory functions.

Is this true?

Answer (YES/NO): YES